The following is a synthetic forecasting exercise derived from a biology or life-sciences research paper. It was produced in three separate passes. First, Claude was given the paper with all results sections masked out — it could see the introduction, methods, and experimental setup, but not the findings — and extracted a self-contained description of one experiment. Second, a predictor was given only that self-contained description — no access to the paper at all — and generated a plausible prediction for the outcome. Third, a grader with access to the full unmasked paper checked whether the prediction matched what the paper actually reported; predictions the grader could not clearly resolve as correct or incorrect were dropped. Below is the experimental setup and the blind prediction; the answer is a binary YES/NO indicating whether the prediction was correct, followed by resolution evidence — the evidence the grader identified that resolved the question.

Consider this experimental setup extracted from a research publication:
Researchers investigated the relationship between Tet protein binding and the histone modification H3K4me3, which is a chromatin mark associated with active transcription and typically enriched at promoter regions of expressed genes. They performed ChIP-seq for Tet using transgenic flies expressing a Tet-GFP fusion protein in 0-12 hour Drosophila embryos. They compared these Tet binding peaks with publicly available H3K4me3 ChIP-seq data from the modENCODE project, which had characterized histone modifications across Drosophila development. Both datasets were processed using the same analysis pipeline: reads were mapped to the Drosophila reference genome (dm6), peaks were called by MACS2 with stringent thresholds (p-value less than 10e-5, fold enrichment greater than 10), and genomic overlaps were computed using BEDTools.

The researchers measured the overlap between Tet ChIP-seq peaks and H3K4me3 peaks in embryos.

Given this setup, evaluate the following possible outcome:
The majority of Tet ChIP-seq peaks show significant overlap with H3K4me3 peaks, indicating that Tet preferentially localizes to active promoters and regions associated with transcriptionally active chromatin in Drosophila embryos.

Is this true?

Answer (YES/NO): NO